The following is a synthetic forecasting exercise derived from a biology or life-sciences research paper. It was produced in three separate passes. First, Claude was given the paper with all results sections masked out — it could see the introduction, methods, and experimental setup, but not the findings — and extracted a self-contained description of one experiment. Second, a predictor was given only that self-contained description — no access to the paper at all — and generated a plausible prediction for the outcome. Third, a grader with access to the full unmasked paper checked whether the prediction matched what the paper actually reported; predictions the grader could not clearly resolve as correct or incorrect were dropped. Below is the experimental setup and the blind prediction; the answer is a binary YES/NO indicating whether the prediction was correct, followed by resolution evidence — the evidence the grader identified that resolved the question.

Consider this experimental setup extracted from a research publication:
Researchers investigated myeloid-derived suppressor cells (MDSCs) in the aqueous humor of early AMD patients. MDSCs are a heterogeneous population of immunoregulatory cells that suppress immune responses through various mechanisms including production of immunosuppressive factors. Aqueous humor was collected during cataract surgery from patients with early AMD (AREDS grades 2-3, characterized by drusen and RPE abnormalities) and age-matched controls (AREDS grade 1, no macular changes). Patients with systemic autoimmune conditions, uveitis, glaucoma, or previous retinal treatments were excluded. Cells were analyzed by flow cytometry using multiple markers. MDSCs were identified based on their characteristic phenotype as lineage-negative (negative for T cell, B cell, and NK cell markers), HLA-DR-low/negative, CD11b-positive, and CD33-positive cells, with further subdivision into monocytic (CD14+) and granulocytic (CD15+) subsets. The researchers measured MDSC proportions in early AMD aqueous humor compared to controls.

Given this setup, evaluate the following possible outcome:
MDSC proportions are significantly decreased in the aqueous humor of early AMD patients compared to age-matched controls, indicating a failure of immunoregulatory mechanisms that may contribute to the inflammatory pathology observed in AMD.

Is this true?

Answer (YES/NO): YES